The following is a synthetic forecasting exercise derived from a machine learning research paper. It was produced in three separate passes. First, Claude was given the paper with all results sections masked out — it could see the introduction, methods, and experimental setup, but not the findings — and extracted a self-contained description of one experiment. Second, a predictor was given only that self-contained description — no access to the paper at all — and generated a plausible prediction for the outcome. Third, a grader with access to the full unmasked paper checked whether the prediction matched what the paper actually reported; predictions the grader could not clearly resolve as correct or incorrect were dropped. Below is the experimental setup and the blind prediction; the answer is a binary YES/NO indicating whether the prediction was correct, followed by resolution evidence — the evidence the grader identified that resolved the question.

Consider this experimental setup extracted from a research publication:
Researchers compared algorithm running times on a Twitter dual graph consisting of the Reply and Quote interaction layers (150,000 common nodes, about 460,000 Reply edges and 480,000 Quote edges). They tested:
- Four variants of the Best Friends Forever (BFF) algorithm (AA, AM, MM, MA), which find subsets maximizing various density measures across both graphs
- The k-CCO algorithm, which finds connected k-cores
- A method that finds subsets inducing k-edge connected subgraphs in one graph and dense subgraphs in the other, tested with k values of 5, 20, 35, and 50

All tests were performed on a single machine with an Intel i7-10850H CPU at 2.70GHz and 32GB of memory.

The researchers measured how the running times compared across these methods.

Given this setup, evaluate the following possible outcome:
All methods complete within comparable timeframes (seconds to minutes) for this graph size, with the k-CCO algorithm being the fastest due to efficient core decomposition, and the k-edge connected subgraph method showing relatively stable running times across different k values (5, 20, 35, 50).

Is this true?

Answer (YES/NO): NO